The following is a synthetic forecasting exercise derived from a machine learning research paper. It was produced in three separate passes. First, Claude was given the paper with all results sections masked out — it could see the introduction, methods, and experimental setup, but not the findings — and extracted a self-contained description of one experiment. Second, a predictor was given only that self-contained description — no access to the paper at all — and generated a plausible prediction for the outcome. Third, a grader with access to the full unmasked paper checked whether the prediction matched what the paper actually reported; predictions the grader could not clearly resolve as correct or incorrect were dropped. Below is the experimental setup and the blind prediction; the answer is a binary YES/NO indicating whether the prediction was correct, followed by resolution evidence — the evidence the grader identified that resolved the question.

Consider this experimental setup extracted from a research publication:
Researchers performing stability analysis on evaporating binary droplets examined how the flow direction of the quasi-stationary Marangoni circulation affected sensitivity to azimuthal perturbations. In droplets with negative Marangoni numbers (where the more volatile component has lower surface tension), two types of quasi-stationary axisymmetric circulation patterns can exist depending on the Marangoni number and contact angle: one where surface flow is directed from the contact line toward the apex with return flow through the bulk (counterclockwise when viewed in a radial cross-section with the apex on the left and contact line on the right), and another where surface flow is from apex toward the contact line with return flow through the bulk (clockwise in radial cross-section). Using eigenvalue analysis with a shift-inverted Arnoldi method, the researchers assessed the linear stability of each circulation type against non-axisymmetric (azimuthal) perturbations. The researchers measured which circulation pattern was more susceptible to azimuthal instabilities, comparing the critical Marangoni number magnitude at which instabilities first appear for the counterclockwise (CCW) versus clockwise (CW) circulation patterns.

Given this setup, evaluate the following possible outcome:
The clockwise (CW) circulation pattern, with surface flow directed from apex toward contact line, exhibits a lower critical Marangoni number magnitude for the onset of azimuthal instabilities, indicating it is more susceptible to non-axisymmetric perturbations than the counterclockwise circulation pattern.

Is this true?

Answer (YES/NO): YES